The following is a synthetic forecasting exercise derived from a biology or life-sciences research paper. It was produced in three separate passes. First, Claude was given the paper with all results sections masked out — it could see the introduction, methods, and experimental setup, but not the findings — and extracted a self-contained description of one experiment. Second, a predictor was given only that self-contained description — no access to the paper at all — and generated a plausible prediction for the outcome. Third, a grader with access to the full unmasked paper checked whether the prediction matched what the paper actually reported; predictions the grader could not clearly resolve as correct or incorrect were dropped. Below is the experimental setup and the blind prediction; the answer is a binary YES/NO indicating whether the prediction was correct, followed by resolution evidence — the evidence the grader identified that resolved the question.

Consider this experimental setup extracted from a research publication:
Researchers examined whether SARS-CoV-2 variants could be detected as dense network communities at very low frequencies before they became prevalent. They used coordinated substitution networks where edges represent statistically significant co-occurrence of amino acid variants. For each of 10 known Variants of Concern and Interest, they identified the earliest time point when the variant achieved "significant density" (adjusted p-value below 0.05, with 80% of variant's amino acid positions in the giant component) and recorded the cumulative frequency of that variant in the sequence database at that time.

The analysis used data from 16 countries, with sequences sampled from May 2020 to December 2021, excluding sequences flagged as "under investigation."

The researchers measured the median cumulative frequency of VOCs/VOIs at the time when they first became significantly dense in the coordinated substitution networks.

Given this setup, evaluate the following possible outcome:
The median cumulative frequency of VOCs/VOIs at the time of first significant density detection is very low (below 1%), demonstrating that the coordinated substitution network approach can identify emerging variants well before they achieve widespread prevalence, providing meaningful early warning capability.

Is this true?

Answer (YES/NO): YES